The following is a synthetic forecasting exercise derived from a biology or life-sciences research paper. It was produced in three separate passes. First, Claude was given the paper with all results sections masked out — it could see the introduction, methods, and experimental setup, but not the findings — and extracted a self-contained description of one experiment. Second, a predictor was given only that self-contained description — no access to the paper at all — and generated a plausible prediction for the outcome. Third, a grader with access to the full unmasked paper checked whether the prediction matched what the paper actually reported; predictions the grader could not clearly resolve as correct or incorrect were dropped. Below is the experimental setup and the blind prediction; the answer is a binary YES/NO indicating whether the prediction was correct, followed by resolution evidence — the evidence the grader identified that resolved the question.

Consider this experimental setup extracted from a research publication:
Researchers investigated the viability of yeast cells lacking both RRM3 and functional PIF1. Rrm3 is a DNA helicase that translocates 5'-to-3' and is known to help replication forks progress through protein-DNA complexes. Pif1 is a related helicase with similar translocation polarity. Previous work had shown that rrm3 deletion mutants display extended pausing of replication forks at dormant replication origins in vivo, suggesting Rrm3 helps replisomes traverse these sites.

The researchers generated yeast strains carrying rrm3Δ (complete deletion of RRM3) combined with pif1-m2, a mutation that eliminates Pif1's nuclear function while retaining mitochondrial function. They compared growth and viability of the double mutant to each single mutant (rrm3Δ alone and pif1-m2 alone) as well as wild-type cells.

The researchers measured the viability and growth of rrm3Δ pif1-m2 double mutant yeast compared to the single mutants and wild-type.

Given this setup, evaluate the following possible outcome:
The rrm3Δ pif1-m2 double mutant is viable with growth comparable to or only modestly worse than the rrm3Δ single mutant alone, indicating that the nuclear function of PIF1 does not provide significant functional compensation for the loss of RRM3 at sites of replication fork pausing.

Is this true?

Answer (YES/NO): NO